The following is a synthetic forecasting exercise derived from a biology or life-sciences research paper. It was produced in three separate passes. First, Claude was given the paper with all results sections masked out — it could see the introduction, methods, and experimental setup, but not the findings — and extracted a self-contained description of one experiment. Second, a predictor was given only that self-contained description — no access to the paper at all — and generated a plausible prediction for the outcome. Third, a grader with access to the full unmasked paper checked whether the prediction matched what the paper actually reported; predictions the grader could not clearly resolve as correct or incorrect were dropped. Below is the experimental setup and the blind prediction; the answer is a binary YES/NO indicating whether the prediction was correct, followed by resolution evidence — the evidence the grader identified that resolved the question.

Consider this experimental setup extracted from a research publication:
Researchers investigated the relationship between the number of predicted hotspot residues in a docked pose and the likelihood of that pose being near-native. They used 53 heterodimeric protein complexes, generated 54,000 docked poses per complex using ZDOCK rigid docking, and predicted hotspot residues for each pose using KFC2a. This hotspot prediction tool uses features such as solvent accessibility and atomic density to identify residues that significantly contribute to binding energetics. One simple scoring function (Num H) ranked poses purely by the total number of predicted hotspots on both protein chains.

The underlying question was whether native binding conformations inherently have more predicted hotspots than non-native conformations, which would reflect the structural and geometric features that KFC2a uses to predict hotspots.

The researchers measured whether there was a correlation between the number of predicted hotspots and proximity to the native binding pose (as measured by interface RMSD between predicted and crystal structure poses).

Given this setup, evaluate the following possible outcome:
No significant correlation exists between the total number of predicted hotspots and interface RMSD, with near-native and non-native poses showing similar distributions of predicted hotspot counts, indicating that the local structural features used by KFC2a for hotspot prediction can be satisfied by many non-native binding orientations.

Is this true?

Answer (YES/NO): YES